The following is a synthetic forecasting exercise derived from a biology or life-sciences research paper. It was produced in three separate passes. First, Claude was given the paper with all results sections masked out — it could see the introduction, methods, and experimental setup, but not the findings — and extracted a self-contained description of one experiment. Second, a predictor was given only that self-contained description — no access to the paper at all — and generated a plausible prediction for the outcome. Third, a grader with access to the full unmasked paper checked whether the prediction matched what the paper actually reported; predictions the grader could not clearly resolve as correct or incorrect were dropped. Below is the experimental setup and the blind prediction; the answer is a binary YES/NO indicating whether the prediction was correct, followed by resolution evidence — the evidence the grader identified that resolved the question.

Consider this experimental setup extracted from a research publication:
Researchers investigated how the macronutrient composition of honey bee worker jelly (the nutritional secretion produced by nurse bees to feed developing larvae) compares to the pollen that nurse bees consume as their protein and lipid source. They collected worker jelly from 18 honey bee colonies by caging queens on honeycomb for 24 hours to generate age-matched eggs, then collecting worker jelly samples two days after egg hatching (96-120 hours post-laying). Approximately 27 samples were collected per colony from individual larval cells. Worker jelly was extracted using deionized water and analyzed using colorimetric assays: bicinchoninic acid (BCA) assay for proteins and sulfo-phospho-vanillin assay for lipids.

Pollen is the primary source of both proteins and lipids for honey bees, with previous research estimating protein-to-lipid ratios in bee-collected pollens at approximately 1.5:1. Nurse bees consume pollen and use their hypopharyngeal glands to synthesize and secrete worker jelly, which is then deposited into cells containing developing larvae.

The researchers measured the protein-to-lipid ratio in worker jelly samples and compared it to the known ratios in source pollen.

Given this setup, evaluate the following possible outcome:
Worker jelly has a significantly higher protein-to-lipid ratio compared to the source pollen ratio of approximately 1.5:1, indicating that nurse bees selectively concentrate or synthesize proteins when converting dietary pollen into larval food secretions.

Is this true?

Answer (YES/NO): YES